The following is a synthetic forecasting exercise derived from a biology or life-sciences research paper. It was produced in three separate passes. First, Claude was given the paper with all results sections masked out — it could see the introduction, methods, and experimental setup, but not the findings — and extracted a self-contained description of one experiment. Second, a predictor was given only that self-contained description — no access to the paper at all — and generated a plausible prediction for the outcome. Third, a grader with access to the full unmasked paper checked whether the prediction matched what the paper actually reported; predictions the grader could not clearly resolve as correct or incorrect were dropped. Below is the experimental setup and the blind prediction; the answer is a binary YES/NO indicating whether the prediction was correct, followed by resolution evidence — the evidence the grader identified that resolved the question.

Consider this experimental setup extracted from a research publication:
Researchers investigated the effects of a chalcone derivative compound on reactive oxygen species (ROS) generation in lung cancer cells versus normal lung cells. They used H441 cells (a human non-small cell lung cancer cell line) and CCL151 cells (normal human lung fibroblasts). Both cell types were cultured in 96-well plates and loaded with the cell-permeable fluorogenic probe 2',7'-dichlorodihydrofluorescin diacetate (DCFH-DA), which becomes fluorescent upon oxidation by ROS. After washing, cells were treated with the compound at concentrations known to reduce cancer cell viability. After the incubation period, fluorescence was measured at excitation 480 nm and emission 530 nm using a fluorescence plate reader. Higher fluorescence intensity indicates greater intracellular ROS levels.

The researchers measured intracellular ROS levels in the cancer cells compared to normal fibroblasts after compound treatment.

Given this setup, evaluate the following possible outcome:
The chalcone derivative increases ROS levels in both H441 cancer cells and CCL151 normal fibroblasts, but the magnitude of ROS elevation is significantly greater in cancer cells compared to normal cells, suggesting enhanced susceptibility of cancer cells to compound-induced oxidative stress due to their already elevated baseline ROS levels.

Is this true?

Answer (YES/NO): NO